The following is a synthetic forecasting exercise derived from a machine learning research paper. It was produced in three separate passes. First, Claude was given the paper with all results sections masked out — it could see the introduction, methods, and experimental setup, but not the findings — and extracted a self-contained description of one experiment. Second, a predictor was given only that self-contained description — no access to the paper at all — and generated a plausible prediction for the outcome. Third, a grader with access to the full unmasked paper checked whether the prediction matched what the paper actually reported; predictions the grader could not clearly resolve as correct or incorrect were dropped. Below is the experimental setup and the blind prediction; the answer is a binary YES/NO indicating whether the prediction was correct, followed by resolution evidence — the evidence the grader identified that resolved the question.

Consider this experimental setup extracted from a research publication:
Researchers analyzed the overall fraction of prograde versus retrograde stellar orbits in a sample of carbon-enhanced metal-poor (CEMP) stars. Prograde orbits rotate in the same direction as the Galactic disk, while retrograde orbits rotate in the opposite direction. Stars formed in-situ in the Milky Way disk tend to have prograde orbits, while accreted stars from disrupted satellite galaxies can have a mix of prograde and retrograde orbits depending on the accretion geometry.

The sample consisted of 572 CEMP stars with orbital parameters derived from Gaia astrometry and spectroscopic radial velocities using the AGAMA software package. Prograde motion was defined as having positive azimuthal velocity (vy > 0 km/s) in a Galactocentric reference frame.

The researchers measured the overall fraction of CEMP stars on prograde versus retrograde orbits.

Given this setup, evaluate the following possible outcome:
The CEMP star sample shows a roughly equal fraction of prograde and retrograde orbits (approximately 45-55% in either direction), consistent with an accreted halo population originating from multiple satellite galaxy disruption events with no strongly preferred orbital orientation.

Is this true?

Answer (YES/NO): NO